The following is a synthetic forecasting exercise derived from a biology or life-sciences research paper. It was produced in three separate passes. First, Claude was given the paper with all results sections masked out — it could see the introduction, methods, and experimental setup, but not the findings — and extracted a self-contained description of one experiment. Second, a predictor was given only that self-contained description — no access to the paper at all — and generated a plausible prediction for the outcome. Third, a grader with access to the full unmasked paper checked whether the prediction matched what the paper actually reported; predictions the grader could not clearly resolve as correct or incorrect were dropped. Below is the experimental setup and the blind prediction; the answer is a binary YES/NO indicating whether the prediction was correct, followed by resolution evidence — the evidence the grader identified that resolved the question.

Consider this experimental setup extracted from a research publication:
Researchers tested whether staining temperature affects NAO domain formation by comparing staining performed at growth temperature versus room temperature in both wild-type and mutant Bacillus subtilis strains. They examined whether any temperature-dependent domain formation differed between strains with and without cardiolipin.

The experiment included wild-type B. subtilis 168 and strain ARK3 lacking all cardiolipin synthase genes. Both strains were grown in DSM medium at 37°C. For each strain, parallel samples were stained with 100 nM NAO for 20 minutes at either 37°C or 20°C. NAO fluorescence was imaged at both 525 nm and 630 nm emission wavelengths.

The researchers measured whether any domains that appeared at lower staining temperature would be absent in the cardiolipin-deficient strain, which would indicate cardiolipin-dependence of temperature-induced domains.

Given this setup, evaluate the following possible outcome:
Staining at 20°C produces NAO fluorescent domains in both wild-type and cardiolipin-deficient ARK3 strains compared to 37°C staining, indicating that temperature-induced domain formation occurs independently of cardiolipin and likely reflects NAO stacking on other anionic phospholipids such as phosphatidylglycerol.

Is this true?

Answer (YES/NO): NO